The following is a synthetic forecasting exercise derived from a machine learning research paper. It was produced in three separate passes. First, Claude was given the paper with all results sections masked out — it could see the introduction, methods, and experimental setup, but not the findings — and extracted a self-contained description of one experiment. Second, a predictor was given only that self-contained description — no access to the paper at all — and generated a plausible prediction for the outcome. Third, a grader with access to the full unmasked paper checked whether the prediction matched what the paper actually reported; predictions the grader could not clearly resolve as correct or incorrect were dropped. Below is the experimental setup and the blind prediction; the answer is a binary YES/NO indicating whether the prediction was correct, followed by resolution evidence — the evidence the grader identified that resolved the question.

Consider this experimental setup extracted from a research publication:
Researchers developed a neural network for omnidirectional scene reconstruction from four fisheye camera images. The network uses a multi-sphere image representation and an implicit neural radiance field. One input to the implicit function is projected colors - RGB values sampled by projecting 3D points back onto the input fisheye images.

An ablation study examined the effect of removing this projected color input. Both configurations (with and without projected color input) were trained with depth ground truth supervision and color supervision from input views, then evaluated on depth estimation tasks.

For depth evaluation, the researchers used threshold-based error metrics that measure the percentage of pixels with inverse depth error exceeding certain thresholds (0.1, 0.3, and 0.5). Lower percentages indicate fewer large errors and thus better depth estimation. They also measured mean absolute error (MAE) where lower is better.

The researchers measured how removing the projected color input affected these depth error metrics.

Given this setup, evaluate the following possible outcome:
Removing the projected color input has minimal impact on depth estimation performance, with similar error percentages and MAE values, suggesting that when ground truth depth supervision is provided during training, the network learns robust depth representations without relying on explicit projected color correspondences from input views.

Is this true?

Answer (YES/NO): NO